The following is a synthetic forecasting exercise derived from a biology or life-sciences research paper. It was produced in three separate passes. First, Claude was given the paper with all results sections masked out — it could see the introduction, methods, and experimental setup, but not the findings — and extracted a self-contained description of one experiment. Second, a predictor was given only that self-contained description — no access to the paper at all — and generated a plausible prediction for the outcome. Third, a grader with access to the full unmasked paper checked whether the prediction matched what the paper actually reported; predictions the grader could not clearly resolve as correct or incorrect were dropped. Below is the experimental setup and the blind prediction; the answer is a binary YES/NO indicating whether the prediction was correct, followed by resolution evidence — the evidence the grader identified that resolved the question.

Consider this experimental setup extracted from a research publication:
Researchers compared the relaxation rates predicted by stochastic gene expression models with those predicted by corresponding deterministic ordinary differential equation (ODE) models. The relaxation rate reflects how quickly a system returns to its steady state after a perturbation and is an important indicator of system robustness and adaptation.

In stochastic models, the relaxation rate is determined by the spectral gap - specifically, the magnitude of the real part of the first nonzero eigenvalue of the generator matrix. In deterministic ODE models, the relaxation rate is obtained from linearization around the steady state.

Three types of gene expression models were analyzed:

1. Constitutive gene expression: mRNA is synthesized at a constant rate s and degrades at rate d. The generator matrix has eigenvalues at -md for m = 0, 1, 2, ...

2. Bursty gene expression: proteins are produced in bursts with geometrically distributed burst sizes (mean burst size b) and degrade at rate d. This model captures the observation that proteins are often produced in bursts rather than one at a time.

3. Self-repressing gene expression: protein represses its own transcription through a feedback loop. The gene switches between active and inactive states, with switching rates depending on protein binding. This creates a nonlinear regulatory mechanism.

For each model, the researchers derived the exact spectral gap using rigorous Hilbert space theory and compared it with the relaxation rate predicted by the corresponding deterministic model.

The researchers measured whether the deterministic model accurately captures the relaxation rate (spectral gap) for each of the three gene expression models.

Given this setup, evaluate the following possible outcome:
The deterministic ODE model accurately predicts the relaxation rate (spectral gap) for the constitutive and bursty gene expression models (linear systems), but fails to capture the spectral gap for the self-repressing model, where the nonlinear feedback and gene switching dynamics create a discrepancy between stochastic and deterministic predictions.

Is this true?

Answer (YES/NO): YES